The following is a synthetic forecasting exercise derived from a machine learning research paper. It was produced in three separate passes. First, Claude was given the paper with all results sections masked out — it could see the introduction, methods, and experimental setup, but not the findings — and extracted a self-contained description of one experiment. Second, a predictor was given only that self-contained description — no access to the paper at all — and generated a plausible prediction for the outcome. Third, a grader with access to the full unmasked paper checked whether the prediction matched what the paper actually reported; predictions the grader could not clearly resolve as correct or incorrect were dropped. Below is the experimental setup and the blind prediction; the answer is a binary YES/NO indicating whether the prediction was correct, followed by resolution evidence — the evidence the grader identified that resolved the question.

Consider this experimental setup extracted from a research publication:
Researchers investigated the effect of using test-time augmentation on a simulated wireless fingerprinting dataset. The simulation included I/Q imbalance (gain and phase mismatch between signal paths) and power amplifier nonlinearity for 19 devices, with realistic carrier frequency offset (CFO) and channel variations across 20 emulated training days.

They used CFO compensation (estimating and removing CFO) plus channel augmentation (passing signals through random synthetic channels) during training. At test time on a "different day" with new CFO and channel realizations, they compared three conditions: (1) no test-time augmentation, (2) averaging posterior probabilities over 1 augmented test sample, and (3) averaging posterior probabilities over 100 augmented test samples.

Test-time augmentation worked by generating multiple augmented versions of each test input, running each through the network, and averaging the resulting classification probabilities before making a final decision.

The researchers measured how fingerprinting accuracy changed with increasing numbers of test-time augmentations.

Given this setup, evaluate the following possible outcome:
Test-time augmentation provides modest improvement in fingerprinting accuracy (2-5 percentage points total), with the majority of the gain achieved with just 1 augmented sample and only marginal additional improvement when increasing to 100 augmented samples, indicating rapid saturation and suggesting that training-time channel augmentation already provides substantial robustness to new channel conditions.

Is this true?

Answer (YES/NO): NO